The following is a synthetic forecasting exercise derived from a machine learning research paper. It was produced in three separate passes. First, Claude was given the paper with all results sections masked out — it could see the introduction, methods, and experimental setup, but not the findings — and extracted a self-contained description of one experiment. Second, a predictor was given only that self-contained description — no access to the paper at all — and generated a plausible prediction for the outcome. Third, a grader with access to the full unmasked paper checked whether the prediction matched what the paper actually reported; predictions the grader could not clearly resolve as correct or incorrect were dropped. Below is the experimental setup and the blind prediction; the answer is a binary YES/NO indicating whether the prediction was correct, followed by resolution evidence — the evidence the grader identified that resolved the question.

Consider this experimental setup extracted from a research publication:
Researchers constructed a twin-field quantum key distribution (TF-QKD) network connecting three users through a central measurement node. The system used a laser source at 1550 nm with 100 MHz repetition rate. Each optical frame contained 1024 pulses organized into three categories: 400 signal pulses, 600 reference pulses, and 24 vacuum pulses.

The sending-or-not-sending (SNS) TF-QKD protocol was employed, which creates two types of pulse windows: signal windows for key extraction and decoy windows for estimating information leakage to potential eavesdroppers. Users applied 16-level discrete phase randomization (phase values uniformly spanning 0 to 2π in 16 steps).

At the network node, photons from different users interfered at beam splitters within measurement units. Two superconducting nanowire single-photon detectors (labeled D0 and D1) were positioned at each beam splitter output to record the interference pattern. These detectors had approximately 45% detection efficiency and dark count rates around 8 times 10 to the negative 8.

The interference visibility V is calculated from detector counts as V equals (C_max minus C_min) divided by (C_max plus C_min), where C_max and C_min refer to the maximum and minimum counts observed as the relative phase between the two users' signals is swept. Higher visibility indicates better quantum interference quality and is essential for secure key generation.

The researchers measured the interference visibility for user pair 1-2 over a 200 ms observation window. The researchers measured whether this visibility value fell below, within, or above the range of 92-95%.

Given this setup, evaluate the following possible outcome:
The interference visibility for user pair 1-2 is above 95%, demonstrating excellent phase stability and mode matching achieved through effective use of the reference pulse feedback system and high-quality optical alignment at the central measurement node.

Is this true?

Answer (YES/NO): NO